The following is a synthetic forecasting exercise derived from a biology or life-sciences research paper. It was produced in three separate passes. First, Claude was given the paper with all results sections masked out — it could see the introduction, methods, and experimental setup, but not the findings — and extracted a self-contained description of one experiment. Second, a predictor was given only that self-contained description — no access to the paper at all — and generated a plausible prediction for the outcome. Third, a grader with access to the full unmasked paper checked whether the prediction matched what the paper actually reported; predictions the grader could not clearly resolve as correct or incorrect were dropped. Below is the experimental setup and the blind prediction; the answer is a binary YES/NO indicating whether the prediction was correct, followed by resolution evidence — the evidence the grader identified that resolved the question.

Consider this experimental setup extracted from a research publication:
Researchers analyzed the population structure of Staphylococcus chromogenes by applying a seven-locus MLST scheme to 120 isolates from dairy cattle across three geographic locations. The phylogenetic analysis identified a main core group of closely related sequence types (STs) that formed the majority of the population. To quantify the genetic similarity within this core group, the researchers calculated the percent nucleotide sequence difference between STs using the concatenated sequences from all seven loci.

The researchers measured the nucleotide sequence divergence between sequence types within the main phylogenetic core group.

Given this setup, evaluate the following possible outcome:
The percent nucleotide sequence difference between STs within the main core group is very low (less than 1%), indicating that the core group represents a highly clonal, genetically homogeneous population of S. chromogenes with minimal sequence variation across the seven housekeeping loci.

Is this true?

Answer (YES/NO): YES